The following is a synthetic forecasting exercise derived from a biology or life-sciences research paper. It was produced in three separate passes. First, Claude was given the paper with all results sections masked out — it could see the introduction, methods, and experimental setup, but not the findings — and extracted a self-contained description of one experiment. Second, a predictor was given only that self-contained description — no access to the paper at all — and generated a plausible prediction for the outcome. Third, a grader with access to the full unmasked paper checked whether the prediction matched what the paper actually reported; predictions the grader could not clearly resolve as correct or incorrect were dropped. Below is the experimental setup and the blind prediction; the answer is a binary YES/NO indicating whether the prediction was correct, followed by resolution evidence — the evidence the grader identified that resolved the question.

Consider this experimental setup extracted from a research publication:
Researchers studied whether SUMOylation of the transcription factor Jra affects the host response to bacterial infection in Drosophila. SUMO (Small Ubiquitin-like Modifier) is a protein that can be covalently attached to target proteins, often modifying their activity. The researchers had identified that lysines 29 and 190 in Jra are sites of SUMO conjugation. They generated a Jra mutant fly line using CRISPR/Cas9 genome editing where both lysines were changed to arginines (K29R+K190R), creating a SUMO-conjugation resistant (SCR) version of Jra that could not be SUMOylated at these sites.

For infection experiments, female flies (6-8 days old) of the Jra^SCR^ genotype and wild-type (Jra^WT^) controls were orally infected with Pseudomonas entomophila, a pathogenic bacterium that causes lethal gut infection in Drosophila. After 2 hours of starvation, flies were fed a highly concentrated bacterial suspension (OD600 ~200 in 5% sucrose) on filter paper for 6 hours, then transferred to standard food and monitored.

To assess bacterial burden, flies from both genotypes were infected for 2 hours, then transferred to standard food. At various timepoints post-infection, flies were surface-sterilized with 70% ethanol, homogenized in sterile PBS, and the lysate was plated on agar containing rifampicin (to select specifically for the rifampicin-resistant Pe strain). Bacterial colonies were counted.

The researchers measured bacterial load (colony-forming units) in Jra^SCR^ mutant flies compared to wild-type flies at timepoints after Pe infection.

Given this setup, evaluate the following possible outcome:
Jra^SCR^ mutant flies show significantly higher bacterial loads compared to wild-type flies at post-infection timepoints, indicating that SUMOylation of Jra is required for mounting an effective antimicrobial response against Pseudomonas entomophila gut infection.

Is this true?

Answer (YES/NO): YES